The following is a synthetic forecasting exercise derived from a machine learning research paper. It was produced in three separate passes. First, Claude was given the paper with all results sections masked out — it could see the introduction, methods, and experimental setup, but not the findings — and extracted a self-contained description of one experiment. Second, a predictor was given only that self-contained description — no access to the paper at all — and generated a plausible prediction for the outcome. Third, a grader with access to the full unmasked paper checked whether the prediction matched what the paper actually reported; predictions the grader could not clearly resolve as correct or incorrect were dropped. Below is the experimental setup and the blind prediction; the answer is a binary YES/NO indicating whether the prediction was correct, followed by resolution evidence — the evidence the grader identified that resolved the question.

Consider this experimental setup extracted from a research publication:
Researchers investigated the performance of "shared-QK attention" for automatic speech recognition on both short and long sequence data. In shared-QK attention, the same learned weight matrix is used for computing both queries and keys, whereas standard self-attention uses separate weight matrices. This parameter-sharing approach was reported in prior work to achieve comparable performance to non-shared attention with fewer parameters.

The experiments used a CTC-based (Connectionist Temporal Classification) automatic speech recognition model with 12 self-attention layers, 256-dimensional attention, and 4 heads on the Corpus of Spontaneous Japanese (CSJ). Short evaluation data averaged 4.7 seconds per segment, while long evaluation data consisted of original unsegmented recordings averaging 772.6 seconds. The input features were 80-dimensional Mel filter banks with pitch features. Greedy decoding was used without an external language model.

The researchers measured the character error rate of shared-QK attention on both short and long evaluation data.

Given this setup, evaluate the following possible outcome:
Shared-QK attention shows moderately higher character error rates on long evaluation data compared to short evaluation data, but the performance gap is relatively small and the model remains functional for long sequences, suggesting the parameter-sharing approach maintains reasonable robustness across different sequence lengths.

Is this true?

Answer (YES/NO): NO